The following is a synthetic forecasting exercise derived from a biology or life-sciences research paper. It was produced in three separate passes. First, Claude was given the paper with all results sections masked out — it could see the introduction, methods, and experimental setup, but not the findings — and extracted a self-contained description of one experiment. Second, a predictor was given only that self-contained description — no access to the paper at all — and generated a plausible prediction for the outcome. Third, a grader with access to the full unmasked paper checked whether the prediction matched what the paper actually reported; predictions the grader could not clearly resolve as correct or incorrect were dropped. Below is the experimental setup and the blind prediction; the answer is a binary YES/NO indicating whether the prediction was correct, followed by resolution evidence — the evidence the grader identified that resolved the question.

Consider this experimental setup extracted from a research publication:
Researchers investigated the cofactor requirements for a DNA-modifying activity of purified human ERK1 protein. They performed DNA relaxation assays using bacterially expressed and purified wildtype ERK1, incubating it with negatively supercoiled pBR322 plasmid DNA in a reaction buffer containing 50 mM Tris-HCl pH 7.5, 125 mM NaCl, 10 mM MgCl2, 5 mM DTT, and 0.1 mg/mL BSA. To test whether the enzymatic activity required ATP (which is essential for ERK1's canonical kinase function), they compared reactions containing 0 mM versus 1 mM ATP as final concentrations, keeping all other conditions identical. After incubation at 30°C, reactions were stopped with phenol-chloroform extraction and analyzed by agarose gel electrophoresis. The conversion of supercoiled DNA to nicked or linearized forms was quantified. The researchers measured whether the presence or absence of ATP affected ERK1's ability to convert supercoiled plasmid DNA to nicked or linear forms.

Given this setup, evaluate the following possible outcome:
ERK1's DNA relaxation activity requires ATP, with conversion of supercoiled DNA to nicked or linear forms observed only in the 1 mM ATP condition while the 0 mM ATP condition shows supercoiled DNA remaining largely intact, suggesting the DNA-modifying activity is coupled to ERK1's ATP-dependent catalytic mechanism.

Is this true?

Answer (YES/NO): NO